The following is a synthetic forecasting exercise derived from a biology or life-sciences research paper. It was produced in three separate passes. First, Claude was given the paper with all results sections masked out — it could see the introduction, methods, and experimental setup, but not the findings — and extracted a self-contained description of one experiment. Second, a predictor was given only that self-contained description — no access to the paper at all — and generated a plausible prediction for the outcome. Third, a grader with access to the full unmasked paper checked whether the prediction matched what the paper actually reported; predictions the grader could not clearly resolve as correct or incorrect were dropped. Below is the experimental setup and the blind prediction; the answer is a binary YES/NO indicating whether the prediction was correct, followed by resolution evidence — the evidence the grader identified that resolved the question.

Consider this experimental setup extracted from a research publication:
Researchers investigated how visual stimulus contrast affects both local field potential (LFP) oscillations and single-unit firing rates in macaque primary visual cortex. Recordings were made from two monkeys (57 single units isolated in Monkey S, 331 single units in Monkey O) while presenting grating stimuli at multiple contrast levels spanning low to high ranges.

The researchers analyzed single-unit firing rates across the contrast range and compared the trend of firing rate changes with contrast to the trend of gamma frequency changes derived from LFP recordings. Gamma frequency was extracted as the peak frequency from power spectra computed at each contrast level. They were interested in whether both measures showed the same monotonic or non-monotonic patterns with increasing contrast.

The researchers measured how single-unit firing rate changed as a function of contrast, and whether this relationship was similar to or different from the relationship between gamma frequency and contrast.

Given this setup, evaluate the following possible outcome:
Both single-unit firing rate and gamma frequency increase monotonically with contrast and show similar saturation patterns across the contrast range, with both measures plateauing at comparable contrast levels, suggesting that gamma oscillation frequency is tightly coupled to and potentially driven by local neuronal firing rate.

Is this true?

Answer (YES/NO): NO